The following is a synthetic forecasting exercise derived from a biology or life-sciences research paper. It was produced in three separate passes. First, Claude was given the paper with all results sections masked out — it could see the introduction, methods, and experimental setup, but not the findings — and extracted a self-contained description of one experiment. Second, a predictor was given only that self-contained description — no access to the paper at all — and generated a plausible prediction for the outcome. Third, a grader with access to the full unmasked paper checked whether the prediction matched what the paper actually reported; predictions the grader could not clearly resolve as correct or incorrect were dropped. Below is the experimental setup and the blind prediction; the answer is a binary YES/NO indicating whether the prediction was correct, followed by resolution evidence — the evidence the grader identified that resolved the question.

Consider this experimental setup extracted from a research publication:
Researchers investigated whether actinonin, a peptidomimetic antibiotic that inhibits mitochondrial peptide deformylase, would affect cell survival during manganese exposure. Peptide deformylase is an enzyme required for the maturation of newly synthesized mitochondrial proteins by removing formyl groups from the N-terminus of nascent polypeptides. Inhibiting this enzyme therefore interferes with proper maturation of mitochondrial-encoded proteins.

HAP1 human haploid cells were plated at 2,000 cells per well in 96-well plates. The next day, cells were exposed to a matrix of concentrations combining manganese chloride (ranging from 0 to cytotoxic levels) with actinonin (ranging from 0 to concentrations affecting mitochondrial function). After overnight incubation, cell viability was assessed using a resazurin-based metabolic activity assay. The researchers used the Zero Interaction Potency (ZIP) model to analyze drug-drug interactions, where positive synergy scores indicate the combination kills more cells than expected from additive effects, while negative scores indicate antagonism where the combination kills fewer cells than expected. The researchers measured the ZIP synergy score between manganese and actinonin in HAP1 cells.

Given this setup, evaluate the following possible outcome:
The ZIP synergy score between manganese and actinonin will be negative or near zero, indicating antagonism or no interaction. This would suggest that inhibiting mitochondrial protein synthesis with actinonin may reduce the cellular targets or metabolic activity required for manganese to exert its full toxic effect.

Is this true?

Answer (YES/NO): YES